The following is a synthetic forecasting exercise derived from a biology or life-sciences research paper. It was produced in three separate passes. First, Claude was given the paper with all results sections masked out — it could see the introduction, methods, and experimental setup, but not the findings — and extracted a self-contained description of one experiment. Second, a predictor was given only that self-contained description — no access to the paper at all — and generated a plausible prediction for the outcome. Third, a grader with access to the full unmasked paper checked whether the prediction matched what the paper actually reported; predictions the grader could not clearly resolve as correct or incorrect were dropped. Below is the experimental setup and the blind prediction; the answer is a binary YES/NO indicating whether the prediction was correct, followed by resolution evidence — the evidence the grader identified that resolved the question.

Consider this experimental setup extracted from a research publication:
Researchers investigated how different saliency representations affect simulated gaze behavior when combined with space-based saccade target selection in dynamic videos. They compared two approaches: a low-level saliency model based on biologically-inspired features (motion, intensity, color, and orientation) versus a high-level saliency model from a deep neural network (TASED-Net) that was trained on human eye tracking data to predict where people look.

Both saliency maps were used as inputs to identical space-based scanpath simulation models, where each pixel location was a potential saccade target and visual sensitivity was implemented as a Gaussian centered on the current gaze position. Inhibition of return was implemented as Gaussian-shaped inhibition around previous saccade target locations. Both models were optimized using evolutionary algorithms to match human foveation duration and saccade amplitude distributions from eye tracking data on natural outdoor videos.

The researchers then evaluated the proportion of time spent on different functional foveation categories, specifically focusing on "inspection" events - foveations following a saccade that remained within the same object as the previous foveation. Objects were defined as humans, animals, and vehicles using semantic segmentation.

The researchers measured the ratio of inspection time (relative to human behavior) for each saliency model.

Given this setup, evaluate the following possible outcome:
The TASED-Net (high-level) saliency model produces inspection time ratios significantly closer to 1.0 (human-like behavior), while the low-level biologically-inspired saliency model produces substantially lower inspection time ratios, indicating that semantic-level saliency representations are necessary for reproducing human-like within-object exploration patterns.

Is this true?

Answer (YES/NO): NO